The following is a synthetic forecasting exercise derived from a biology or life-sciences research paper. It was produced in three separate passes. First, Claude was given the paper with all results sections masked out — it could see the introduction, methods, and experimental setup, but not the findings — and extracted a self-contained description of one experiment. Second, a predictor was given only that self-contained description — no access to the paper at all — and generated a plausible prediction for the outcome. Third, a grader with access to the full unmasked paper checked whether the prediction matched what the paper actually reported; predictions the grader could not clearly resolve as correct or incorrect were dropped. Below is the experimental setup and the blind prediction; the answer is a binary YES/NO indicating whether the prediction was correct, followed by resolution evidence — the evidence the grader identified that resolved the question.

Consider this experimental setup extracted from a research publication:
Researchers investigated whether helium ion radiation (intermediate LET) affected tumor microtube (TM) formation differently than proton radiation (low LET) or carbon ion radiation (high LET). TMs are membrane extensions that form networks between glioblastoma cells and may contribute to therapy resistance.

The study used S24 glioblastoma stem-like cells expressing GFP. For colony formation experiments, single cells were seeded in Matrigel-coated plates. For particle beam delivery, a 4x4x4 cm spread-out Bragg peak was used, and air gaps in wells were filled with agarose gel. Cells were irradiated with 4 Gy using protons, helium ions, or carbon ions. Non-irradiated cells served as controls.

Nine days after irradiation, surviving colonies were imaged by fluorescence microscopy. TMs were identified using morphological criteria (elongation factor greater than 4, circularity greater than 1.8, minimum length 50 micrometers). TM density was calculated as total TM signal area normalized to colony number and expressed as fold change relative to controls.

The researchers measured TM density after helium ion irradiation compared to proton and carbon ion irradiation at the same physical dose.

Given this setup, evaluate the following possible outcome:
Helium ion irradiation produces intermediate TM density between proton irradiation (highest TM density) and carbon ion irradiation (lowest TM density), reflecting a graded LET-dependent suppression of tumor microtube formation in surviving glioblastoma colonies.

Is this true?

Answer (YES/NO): YES